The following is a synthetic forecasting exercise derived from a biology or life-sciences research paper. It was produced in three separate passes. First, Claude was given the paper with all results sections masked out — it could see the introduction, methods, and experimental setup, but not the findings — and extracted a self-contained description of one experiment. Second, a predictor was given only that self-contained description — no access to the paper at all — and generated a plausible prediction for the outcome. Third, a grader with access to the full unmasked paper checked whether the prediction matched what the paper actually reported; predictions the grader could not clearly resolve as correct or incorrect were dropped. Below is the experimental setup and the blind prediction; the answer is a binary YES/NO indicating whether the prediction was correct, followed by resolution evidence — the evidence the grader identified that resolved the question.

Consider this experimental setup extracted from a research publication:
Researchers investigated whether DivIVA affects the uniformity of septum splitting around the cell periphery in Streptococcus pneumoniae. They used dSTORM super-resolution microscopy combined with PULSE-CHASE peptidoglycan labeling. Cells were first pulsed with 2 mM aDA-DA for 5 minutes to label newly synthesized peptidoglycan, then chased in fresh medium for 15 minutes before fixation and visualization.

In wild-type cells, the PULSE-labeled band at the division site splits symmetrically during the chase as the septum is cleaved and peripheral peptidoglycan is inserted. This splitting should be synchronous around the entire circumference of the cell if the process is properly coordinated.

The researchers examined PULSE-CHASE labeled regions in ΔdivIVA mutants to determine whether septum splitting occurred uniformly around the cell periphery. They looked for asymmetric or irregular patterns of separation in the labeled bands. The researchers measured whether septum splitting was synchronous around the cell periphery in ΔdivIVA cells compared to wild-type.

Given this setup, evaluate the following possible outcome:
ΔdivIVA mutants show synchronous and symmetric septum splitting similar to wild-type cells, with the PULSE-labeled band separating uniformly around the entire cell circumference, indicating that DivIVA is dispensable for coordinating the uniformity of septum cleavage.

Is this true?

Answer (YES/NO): NO